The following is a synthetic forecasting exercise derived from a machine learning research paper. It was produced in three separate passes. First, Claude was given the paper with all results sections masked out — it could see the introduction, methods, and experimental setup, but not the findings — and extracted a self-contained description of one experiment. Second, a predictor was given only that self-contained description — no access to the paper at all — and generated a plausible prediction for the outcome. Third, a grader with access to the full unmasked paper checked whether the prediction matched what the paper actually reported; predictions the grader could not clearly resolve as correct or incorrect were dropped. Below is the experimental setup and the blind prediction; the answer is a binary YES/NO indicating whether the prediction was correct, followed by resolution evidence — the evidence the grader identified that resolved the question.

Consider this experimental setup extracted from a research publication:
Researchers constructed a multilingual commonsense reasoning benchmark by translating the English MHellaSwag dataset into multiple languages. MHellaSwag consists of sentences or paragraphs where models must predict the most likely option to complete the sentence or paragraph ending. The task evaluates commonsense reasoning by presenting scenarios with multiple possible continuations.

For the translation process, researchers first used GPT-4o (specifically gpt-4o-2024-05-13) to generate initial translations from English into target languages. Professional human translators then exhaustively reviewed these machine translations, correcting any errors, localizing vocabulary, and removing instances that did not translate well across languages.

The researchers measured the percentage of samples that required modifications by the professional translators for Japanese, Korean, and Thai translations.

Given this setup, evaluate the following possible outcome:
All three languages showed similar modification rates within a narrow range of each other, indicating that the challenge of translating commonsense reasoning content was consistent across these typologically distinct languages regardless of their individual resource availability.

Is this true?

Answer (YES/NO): NO